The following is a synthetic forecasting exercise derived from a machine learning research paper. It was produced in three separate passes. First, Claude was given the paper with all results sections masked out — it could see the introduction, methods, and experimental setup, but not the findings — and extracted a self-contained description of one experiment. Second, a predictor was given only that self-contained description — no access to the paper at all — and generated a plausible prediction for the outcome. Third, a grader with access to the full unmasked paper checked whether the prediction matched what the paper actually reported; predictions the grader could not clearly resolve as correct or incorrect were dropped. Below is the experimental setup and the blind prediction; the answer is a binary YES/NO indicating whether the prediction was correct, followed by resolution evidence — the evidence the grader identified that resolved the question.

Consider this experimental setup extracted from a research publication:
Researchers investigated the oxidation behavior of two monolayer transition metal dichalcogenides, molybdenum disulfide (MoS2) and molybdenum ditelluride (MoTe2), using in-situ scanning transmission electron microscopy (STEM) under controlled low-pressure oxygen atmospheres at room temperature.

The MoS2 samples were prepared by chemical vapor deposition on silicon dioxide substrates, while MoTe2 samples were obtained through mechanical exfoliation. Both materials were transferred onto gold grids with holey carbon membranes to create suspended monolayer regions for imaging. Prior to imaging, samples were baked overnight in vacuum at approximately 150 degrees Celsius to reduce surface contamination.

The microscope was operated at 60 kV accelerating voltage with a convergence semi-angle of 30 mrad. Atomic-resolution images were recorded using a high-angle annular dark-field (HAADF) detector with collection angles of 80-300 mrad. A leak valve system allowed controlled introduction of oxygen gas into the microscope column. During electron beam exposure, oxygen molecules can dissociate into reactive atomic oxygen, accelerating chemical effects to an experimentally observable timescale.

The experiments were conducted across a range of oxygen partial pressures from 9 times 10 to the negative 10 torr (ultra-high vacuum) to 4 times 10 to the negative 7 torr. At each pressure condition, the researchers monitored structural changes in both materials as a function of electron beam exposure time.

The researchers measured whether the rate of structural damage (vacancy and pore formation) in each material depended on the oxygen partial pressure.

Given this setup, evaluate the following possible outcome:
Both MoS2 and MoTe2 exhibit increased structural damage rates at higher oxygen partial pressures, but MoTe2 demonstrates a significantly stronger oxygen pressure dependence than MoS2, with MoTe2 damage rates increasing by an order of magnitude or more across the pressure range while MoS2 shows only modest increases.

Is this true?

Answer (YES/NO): NO